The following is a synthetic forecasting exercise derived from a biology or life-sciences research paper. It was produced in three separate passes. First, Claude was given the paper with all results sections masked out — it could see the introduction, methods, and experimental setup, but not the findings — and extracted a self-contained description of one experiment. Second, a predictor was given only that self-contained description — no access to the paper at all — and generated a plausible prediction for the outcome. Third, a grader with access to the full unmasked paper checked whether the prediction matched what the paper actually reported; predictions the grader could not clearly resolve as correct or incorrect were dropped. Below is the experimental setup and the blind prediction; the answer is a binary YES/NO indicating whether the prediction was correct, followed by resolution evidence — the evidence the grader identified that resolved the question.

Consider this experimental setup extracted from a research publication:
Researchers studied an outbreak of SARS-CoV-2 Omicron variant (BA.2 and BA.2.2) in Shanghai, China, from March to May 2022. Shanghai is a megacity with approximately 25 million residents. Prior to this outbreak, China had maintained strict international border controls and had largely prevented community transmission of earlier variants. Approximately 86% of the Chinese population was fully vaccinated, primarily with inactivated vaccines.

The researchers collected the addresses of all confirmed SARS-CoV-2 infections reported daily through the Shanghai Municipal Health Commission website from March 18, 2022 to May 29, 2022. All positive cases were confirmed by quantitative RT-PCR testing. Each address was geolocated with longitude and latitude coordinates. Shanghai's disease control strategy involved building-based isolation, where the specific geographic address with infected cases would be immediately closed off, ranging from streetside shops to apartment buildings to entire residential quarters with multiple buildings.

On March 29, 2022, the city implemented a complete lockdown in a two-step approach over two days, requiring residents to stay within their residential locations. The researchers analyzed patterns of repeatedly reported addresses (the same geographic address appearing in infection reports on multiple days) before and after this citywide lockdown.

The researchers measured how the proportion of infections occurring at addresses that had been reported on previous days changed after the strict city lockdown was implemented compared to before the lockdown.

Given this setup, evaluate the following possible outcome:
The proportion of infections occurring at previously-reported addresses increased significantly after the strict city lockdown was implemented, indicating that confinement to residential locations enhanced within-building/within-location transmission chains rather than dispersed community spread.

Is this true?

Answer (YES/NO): YES